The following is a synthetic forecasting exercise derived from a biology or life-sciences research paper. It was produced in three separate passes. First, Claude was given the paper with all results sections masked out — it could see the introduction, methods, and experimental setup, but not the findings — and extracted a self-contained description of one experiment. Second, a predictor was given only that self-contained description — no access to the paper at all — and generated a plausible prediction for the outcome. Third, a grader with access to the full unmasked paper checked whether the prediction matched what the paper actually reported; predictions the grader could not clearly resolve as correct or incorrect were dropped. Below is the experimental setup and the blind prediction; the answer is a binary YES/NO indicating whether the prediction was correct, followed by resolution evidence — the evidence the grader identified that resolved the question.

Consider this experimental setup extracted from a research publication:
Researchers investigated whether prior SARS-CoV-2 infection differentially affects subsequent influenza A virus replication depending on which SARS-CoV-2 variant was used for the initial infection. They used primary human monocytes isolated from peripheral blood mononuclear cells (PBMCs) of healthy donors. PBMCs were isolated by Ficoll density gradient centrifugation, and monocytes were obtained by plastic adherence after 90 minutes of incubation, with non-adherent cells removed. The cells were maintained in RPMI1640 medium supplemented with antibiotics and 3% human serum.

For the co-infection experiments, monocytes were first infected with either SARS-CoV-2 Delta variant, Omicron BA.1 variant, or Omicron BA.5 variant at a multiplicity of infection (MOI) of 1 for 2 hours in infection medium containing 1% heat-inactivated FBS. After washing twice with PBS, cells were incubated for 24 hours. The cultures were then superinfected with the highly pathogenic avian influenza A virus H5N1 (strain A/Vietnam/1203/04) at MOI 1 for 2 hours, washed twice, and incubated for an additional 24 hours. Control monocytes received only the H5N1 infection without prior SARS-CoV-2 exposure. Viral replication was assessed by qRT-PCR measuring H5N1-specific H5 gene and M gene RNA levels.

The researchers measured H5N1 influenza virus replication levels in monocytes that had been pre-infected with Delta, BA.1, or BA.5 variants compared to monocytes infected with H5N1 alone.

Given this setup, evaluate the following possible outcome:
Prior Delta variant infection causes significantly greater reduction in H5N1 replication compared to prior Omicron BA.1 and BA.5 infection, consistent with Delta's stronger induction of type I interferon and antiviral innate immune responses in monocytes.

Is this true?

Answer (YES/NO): NO